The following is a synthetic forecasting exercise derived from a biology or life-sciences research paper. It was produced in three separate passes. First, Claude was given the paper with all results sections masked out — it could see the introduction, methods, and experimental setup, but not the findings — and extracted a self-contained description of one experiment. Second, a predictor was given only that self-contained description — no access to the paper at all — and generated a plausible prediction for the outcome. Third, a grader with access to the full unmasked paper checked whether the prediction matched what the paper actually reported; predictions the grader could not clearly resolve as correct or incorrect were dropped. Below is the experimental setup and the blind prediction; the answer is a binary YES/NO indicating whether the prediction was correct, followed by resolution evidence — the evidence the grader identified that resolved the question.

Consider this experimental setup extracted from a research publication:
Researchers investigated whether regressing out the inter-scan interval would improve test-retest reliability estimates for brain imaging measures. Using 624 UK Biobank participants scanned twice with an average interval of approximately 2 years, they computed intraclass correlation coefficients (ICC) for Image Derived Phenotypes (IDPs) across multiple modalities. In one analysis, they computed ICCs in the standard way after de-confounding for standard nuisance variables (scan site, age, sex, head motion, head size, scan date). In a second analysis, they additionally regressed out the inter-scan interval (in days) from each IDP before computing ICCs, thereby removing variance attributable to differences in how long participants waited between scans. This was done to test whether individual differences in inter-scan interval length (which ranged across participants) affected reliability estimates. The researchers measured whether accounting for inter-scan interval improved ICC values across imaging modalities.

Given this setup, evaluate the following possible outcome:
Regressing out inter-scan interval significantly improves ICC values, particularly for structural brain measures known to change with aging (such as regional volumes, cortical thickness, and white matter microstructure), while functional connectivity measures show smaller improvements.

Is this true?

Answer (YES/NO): NO